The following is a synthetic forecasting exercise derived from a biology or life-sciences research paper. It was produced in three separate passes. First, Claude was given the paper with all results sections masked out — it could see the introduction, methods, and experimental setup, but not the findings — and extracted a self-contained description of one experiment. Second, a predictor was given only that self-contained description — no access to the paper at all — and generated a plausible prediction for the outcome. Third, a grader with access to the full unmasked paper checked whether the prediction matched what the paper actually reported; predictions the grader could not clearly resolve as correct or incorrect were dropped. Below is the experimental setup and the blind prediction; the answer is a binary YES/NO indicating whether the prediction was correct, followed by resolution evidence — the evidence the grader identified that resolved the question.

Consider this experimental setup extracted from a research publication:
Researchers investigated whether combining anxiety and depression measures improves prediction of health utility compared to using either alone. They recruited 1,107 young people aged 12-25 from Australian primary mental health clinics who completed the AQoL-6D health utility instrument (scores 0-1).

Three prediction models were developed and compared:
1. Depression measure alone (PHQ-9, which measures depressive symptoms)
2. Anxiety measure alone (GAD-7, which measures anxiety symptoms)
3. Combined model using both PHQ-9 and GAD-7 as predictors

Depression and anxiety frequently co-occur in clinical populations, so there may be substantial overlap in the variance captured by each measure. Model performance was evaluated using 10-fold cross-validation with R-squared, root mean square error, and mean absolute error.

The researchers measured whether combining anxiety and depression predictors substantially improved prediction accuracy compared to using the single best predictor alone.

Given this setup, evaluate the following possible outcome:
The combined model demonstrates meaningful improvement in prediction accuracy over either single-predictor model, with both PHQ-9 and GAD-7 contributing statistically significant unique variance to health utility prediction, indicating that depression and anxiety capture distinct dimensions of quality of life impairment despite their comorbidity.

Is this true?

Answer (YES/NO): NO